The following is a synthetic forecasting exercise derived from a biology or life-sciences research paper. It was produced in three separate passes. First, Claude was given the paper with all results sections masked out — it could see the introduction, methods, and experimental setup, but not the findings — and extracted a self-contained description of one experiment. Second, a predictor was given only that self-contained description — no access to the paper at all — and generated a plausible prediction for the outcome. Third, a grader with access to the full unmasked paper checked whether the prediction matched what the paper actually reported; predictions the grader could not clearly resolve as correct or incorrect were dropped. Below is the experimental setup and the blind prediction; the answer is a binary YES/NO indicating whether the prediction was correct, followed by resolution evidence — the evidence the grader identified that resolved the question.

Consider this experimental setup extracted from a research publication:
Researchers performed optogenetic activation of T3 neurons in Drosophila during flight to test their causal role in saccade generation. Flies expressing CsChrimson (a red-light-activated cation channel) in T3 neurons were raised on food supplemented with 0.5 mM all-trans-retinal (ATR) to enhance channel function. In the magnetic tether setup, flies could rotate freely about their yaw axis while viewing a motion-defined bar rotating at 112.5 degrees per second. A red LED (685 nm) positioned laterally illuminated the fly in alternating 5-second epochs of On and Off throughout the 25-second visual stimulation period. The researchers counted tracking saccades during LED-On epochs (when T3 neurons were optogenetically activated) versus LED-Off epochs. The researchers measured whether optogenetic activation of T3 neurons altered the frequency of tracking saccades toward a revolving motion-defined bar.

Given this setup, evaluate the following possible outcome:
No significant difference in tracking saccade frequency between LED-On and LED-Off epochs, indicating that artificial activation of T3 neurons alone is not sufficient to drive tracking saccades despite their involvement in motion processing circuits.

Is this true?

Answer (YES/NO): NO